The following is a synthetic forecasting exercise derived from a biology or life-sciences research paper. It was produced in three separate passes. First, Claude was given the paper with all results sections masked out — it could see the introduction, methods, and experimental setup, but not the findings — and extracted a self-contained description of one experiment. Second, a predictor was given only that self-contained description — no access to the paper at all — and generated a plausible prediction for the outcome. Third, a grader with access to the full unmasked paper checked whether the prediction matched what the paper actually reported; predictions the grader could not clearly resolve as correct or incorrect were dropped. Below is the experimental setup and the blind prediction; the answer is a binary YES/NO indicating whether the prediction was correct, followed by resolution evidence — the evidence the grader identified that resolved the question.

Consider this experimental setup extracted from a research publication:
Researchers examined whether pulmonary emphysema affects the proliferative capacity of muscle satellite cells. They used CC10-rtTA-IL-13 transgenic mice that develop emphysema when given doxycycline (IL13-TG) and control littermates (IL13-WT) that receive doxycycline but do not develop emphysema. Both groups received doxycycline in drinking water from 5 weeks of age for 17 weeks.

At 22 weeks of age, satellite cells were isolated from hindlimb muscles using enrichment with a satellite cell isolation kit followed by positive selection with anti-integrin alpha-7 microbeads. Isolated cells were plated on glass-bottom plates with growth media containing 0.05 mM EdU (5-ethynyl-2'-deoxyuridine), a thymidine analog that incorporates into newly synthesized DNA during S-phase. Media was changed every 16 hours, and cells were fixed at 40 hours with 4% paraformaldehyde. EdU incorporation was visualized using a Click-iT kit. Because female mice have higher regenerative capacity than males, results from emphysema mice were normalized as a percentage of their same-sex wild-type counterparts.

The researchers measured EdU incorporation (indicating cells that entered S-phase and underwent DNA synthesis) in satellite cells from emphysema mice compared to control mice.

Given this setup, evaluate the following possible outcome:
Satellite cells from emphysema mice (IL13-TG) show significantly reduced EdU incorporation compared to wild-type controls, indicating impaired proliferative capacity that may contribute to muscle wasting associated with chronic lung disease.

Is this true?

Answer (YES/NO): YES